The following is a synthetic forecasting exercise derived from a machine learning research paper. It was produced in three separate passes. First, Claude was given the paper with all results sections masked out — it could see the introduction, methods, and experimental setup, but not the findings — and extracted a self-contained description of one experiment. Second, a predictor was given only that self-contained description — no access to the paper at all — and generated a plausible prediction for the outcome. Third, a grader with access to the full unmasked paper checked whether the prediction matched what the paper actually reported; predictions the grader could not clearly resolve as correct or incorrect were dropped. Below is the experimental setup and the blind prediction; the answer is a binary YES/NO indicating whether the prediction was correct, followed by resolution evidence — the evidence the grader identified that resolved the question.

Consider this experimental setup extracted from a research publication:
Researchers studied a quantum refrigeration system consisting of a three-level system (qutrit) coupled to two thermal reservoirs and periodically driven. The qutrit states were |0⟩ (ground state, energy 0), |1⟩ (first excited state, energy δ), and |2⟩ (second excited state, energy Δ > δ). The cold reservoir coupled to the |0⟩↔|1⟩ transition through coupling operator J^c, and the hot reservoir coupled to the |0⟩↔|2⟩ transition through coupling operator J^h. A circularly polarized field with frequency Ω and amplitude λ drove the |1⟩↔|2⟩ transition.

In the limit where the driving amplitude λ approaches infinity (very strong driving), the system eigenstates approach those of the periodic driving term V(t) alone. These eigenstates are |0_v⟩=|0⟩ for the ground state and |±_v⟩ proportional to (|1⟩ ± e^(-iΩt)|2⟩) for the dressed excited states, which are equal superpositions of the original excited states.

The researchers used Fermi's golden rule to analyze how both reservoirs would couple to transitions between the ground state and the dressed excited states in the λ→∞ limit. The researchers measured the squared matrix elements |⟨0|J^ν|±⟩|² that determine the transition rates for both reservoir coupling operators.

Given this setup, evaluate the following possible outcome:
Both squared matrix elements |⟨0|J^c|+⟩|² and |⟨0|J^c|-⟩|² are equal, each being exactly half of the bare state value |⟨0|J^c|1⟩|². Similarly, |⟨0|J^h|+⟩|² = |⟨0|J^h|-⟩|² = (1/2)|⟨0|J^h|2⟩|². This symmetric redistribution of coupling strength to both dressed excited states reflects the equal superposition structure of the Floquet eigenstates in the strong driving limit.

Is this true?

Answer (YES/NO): YES